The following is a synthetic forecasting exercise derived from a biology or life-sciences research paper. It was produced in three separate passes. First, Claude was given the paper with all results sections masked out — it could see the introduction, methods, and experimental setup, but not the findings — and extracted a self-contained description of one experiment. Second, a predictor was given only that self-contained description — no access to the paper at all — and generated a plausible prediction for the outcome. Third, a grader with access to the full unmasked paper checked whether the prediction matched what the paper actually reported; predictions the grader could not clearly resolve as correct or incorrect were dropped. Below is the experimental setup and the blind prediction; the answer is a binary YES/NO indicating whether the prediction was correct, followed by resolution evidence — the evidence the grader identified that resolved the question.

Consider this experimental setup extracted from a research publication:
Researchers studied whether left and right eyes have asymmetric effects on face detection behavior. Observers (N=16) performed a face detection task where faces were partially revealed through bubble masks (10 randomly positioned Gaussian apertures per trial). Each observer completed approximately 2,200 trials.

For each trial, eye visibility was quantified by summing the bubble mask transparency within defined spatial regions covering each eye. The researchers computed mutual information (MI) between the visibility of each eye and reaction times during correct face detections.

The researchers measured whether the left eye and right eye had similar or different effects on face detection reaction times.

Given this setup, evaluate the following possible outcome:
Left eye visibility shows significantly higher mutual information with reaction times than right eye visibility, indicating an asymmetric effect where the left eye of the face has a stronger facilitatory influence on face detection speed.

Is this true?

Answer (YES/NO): YES